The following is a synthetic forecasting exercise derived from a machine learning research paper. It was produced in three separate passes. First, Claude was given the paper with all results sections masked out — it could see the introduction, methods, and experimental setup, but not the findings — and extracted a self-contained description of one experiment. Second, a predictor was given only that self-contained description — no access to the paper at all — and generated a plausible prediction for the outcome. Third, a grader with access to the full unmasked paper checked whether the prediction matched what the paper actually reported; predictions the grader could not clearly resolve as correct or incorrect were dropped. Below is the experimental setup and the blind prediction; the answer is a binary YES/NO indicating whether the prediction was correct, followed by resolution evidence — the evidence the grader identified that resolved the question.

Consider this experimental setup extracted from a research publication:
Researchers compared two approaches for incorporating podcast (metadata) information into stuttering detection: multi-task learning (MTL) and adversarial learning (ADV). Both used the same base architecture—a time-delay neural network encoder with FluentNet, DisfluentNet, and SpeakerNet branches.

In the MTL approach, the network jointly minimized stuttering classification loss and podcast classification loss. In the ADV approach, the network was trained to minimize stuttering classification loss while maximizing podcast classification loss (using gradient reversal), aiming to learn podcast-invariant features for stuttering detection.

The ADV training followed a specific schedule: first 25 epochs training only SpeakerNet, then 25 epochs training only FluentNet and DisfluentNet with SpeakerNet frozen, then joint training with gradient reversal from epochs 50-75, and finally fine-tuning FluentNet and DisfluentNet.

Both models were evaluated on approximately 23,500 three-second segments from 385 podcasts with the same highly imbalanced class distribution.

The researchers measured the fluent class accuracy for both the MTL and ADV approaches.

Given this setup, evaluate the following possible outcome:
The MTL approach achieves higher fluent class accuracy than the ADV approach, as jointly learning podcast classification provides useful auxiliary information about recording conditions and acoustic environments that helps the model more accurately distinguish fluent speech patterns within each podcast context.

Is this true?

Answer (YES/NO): NO